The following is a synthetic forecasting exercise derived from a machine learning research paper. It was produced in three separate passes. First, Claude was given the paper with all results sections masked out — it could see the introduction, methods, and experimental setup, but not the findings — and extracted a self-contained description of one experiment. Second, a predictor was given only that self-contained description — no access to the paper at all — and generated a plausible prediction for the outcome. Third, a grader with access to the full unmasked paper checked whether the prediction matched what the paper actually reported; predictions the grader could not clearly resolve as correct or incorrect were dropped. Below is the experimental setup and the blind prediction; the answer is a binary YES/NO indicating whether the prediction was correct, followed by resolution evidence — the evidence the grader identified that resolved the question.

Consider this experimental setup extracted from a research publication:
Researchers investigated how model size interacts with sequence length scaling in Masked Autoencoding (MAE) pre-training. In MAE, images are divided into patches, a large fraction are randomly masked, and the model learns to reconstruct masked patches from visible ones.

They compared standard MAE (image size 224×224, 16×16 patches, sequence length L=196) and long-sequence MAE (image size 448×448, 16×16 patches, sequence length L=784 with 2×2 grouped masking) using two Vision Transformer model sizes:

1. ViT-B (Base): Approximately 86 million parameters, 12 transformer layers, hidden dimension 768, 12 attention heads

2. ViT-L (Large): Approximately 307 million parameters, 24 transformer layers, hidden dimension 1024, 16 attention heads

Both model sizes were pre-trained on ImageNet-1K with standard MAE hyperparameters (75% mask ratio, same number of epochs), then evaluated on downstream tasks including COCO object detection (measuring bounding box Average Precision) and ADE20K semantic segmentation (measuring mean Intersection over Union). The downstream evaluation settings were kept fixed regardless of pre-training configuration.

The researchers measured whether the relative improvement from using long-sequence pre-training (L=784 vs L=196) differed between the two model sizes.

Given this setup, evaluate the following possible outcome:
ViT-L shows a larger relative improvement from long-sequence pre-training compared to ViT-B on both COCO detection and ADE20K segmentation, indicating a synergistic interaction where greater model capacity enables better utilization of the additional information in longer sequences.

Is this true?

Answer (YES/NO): NO